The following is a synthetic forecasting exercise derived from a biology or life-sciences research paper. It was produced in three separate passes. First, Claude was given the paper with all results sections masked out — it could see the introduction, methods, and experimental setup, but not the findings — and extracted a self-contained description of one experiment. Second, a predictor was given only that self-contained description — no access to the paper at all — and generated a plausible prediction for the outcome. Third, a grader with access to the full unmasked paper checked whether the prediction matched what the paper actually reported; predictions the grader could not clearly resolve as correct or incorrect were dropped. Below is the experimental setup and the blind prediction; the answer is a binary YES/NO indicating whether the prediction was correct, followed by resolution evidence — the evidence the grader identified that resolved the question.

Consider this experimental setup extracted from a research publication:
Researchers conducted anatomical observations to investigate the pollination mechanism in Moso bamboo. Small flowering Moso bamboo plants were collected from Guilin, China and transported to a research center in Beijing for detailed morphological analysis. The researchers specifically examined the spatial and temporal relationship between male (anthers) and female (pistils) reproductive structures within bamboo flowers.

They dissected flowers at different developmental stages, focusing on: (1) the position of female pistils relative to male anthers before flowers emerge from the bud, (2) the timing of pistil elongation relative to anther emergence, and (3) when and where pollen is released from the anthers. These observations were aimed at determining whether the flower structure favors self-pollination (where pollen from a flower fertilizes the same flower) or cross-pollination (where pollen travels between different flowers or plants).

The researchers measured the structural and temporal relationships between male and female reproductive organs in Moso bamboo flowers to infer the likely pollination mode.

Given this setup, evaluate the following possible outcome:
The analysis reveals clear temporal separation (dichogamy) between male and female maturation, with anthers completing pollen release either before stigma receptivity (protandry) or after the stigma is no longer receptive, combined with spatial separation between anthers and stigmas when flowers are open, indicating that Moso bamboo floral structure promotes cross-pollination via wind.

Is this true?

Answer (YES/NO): NO